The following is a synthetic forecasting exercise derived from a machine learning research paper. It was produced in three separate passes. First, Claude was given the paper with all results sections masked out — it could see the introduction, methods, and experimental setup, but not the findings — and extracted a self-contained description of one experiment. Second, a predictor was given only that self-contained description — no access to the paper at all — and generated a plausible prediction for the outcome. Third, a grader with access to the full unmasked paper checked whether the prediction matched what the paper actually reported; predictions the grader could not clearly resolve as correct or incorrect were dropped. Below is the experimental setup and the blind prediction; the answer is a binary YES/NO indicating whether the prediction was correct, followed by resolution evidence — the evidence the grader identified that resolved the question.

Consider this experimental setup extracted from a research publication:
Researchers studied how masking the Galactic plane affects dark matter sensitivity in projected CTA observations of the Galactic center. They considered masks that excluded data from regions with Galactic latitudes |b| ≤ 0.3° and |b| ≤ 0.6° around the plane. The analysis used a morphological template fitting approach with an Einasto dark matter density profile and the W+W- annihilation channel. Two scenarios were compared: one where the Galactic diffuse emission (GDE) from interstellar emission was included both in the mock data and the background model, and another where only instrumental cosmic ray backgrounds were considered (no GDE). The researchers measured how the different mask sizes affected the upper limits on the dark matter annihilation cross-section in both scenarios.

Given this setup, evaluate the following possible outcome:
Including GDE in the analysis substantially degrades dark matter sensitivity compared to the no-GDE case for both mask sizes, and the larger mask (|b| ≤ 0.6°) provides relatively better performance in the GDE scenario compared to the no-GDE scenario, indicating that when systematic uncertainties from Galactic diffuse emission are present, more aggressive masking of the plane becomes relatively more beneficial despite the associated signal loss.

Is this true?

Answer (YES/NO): NO